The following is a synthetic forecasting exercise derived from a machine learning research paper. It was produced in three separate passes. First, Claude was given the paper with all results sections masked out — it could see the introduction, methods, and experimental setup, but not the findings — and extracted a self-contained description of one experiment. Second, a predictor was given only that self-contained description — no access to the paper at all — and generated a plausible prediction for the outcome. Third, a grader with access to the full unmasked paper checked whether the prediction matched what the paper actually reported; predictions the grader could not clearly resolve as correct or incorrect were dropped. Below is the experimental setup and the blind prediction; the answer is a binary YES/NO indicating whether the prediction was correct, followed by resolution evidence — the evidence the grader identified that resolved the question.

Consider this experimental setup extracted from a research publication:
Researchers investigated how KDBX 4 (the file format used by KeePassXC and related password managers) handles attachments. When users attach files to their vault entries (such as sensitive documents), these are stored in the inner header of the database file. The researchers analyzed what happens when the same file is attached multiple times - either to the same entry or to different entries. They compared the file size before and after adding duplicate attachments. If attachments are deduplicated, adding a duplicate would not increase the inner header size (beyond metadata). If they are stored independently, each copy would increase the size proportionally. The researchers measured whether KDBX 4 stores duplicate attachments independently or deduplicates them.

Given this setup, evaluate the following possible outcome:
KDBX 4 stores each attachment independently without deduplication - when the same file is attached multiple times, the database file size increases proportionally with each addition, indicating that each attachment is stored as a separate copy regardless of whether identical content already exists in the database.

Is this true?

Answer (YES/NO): NO